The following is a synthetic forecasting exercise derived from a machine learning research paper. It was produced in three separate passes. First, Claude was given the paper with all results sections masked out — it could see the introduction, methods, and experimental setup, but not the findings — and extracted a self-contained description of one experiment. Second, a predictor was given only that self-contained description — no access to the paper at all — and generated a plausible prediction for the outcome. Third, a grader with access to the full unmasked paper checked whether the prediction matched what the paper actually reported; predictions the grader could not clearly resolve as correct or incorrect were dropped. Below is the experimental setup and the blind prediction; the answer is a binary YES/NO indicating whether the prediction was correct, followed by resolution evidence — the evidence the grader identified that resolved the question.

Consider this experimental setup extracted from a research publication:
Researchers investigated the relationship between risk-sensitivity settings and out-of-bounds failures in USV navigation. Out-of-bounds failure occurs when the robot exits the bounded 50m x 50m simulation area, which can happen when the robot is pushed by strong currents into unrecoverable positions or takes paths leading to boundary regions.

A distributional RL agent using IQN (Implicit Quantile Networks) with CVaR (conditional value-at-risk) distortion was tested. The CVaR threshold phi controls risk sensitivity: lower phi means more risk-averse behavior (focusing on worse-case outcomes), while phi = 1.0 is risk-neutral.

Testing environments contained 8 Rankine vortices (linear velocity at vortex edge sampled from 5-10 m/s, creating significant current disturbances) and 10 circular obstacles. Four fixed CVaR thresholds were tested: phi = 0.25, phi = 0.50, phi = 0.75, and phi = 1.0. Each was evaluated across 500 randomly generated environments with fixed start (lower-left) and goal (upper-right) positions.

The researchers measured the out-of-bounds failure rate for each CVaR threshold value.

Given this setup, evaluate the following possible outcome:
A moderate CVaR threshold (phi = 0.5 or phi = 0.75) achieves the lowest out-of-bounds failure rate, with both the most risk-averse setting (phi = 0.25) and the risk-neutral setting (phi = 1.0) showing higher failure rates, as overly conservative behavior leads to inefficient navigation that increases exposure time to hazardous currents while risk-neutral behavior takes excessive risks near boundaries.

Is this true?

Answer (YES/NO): NO